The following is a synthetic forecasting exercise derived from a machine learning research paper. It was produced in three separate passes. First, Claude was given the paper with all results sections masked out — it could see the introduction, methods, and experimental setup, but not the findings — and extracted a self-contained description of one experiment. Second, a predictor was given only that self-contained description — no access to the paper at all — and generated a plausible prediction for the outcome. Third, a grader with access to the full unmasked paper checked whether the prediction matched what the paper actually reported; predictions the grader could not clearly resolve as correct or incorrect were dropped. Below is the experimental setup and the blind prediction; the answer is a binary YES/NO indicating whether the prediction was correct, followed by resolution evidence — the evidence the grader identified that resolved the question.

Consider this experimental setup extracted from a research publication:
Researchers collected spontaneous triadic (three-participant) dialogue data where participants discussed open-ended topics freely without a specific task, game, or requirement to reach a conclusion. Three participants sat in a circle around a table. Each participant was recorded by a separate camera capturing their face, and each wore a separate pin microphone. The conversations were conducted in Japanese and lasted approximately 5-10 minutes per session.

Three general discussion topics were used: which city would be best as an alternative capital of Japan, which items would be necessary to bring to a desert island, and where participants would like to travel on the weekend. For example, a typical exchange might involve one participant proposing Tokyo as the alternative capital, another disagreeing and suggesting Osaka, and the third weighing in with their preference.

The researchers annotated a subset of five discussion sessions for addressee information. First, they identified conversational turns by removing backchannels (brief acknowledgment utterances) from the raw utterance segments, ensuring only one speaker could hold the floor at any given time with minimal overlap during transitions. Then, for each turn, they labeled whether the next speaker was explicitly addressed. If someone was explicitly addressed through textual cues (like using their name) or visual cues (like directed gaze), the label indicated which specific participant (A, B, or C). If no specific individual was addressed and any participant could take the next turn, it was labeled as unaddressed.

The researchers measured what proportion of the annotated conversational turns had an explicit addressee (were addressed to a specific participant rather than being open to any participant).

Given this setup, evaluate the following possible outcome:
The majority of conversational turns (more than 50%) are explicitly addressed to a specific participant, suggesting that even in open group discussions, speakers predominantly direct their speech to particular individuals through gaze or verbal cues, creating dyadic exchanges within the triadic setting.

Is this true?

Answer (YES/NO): NO